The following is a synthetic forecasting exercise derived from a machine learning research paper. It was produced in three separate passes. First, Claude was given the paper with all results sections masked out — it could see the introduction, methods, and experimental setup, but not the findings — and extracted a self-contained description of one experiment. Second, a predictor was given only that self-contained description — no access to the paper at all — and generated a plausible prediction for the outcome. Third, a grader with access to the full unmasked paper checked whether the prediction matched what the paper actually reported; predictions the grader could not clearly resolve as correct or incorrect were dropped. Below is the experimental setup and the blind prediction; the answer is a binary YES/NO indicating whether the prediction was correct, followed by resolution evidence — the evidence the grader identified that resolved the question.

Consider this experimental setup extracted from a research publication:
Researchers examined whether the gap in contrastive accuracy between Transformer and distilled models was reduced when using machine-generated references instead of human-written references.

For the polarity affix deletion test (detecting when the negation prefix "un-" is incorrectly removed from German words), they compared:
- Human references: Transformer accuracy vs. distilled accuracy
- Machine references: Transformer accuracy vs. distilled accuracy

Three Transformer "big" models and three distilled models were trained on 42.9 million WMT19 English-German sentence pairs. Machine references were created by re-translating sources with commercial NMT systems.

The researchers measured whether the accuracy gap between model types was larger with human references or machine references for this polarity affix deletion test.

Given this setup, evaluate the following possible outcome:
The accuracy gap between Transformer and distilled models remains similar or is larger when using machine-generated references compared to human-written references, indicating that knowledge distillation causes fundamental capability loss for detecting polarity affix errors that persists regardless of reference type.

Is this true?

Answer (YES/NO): NO